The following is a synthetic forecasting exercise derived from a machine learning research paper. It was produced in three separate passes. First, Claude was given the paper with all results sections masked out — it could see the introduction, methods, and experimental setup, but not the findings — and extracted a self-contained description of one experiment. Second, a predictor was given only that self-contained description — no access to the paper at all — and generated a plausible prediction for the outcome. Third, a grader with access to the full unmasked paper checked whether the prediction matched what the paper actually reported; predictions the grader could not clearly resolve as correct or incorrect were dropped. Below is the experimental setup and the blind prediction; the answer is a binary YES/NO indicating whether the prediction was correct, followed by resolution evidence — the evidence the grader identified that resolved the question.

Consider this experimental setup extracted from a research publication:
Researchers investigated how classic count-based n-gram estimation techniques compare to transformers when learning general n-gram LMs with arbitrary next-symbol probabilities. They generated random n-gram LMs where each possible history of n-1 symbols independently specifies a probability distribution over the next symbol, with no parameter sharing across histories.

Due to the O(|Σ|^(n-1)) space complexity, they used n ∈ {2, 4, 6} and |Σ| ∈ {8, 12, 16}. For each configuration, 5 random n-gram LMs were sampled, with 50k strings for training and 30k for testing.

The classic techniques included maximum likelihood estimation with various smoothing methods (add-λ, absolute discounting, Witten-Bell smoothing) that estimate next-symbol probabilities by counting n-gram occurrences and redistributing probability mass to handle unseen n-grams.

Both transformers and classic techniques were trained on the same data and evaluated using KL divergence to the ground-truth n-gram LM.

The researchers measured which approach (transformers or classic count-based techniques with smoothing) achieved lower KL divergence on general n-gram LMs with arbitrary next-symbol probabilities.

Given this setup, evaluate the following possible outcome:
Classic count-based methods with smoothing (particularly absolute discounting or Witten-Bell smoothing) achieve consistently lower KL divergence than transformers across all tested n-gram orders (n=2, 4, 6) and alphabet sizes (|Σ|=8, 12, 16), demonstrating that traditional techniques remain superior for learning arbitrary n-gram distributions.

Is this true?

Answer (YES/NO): NO